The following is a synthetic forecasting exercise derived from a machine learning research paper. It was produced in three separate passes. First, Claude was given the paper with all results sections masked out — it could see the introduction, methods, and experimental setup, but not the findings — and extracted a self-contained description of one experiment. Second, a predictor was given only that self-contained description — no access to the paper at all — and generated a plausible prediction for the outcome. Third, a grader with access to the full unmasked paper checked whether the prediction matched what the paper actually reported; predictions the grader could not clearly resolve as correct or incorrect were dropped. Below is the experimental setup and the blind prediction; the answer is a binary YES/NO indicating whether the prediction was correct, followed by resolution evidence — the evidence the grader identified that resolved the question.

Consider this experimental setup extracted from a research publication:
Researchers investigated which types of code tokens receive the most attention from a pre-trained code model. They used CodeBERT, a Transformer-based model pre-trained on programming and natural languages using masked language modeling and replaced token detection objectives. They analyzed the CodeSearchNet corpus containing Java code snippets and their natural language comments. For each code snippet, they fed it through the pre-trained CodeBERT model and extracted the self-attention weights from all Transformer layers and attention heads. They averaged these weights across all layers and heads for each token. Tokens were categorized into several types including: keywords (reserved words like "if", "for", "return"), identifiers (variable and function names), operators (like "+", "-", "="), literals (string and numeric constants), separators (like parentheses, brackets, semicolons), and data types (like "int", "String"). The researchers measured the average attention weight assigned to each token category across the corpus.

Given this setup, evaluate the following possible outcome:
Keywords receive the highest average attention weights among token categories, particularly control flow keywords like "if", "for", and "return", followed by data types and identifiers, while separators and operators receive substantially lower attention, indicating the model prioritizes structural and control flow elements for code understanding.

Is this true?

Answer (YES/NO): NO